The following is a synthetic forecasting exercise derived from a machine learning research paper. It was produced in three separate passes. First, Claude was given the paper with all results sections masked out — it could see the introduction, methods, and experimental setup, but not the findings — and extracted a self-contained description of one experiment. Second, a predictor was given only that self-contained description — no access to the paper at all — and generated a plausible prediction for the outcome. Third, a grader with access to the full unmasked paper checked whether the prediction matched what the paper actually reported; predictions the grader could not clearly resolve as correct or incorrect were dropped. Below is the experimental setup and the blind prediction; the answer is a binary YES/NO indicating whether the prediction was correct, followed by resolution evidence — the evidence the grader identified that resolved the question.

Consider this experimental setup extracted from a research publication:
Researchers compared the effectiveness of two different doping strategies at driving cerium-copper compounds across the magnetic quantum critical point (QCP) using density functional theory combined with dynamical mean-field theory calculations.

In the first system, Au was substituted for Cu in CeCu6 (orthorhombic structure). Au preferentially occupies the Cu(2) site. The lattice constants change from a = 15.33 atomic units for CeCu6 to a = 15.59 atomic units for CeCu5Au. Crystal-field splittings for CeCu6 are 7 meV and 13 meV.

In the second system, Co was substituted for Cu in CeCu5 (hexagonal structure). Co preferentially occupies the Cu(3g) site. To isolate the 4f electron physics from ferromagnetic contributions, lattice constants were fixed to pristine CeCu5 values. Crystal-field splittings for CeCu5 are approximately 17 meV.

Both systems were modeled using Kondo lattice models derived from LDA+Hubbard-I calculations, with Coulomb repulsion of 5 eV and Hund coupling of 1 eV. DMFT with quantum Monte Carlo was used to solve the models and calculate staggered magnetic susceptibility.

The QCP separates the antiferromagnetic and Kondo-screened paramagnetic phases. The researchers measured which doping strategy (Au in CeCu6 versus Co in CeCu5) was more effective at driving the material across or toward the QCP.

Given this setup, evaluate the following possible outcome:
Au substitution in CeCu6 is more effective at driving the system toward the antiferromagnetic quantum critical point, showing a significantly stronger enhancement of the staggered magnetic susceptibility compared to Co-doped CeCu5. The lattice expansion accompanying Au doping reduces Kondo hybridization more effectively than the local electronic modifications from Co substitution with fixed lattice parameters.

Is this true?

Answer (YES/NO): NO